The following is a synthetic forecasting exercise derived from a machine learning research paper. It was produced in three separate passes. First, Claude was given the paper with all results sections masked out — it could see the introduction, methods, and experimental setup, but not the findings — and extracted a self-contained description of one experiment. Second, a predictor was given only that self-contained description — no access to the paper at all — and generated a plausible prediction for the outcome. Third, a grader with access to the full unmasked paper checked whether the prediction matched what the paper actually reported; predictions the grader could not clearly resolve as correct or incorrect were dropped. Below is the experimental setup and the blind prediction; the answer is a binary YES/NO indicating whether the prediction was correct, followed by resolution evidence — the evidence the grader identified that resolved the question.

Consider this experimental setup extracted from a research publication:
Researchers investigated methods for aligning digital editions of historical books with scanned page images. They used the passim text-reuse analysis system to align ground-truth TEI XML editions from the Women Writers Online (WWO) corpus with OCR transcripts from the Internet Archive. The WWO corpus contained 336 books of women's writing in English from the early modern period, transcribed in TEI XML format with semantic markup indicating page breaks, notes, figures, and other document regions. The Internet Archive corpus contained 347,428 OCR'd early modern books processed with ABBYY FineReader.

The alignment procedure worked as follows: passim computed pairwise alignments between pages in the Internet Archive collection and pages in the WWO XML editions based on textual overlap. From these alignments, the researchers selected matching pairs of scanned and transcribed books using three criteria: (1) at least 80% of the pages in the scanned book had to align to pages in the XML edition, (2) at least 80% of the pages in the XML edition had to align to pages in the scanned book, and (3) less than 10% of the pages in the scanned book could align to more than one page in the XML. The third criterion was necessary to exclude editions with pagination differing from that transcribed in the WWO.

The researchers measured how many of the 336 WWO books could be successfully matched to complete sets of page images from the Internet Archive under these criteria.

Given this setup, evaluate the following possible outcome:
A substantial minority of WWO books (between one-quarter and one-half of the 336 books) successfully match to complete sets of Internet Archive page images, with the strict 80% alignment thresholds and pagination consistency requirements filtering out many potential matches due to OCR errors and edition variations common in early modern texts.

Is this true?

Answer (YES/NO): NO